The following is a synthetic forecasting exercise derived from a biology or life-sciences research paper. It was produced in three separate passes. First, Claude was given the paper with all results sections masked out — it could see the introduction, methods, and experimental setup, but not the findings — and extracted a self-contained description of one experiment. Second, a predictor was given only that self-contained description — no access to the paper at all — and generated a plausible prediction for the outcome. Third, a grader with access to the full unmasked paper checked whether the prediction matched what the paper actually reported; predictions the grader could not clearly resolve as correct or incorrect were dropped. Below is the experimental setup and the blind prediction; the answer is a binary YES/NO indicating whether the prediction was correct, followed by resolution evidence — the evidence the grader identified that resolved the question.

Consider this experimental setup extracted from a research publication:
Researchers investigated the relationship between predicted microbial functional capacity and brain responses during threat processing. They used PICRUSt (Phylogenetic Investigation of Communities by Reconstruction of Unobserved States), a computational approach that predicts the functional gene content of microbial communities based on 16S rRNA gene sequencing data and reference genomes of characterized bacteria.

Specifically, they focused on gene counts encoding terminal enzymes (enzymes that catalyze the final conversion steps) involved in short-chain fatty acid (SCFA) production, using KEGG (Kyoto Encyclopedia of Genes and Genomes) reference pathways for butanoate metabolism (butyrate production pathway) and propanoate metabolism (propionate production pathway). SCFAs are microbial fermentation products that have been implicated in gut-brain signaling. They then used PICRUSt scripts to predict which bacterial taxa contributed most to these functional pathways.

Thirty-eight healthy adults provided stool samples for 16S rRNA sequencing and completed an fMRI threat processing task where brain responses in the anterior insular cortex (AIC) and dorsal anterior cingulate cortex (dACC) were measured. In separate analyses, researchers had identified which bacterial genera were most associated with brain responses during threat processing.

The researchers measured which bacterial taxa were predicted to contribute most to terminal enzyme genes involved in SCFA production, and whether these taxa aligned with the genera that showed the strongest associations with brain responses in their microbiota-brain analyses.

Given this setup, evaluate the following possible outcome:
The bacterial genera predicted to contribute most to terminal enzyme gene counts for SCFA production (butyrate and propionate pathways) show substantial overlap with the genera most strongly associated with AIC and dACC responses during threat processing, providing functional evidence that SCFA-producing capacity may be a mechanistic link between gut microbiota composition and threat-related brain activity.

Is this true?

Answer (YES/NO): YES